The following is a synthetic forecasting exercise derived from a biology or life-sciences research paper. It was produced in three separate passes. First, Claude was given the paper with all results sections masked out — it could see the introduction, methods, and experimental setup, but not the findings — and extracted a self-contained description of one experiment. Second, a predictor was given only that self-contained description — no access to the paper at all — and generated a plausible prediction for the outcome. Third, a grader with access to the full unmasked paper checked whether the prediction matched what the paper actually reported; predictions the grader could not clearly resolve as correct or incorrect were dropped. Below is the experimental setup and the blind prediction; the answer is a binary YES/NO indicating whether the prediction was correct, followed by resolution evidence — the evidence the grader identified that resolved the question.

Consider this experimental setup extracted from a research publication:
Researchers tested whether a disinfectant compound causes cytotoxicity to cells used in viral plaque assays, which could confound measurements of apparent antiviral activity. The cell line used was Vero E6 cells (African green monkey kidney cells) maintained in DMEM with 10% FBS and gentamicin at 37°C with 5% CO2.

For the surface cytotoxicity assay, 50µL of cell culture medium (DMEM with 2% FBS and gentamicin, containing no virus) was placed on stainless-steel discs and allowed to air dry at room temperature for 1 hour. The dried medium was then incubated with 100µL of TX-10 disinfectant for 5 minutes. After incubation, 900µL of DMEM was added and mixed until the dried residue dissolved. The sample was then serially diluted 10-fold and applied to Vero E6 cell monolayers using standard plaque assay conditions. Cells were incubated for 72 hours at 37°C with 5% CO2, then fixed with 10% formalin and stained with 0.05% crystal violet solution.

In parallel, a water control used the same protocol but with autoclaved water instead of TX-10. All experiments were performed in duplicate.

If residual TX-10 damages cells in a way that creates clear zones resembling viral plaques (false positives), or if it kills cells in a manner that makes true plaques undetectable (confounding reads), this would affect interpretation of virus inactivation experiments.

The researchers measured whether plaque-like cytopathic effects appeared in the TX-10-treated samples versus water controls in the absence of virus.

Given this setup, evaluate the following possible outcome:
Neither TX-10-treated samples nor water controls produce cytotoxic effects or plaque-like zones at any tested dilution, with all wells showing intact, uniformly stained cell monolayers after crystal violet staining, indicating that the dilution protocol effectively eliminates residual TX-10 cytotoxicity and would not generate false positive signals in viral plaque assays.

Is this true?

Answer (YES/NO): NO